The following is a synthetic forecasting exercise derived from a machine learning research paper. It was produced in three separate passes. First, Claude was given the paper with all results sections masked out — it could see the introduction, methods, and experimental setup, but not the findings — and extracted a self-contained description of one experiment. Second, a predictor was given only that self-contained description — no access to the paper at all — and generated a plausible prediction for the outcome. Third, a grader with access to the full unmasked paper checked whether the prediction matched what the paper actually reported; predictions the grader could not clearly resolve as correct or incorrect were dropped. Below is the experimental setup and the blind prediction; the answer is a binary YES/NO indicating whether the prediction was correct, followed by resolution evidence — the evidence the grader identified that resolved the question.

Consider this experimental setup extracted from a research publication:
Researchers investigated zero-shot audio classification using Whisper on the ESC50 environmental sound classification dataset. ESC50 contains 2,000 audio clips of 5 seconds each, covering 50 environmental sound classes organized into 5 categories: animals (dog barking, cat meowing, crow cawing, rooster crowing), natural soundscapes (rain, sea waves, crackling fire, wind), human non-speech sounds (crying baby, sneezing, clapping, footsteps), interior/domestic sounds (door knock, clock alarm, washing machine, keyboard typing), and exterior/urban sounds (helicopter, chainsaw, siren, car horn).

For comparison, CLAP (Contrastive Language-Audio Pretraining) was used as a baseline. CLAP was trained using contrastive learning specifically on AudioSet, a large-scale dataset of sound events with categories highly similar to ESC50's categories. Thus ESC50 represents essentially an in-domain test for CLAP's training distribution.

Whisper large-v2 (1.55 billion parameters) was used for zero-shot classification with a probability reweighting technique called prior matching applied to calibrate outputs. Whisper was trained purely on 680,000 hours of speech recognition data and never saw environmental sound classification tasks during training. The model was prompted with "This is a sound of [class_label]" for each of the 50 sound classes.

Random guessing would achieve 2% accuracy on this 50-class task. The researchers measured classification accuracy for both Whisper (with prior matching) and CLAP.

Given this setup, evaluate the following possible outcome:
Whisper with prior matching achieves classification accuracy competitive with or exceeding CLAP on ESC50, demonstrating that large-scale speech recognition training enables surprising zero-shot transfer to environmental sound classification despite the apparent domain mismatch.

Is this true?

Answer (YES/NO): NO